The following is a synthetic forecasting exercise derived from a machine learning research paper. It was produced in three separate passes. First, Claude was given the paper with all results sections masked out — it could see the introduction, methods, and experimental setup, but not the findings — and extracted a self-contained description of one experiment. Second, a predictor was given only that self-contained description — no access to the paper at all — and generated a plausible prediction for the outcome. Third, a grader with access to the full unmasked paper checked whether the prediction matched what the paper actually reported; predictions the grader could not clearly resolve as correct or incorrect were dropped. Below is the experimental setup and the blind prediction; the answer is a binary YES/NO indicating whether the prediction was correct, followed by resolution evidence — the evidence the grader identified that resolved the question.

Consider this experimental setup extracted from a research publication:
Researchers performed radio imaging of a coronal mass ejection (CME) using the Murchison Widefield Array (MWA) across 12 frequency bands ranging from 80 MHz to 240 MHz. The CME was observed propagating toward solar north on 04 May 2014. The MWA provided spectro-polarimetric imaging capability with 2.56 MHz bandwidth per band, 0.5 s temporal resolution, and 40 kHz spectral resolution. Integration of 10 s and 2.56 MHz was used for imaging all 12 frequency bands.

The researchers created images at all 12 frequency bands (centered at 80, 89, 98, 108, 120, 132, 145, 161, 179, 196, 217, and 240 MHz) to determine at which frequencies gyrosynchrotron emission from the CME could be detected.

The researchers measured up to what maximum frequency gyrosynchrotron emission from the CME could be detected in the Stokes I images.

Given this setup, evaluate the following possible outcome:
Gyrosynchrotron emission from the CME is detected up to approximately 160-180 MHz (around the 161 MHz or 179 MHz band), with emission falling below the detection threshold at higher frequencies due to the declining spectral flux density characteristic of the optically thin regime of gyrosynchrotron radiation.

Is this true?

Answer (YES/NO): YES